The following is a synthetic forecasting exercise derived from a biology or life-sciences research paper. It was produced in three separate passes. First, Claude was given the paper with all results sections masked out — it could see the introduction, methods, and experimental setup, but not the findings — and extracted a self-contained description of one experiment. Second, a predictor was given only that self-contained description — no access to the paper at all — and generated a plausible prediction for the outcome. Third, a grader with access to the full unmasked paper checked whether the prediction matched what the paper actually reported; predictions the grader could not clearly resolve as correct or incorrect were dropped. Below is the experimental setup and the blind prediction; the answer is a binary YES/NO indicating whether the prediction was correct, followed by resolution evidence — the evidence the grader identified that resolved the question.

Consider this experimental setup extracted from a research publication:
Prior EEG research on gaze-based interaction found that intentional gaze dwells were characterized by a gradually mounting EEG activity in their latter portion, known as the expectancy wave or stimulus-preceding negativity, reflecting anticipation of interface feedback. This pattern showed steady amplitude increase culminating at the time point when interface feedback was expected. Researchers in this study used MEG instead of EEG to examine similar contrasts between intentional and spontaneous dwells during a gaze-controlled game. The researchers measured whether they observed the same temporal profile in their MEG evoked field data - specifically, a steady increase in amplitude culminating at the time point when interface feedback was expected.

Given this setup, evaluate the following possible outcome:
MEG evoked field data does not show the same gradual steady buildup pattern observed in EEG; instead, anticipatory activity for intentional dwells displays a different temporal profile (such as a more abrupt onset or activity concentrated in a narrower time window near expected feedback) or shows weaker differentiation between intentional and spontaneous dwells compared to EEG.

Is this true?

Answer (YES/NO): YES